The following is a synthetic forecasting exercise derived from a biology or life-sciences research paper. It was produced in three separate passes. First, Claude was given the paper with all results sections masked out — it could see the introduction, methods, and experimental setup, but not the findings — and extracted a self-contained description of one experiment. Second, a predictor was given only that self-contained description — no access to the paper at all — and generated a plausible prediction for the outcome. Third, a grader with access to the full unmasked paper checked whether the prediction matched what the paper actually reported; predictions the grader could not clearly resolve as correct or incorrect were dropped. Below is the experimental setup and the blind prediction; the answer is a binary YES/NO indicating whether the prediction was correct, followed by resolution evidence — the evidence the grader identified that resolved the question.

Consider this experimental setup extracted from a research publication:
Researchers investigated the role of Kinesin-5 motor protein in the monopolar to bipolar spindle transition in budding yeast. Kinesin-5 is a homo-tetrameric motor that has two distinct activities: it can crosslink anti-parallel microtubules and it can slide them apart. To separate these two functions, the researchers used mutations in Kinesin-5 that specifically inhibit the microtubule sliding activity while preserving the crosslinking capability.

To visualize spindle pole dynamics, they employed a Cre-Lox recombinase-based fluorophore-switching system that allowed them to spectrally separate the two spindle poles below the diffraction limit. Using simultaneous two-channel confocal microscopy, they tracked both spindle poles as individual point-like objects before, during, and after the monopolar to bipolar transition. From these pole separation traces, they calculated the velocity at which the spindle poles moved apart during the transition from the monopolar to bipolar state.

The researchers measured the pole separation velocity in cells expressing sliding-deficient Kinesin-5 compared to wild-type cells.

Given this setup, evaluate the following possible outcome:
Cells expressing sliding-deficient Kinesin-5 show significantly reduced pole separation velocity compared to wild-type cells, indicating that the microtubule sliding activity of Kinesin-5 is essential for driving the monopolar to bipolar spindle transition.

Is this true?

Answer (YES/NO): NO